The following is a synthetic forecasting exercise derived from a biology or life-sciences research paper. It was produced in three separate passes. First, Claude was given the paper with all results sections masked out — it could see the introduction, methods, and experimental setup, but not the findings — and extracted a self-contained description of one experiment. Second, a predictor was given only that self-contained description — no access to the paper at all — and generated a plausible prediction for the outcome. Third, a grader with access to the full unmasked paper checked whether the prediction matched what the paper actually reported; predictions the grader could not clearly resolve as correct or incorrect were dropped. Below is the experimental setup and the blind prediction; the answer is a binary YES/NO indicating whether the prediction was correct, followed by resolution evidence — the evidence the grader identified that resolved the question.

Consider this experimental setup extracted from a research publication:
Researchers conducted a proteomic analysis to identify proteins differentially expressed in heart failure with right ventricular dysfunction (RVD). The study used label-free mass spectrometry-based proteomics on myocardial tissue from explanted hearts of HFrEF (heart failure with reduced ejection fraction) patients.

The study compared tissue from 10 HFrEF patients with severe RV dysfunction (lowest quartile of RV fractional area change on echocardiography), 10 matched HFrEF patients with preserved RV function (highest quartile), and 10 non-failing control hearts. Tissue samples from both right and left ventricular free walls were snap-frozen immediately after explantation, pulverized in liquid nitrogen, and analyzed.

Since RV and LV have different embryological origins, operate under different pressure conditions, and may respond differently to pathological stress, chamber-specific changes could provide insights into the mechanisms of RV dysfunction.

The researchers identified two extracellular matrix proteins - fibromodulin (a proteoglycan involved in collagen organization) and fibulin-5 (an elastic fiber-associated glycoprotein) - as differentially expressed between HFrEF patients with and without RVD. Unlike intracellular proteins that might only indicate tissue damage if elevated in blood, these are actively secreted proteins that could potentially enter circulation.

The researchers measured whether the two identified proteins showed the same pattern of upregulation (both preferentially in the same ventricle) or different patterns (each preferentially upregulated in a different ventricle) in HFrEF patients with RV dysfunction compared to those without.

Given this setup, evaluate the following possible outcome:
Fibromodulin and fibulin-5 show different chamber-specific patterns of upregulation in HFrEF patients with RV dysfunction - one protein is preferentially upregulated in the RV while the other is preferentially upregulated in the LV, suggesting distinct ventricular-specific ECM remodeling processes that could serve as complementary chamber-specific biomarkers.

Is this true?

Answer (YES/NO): YES